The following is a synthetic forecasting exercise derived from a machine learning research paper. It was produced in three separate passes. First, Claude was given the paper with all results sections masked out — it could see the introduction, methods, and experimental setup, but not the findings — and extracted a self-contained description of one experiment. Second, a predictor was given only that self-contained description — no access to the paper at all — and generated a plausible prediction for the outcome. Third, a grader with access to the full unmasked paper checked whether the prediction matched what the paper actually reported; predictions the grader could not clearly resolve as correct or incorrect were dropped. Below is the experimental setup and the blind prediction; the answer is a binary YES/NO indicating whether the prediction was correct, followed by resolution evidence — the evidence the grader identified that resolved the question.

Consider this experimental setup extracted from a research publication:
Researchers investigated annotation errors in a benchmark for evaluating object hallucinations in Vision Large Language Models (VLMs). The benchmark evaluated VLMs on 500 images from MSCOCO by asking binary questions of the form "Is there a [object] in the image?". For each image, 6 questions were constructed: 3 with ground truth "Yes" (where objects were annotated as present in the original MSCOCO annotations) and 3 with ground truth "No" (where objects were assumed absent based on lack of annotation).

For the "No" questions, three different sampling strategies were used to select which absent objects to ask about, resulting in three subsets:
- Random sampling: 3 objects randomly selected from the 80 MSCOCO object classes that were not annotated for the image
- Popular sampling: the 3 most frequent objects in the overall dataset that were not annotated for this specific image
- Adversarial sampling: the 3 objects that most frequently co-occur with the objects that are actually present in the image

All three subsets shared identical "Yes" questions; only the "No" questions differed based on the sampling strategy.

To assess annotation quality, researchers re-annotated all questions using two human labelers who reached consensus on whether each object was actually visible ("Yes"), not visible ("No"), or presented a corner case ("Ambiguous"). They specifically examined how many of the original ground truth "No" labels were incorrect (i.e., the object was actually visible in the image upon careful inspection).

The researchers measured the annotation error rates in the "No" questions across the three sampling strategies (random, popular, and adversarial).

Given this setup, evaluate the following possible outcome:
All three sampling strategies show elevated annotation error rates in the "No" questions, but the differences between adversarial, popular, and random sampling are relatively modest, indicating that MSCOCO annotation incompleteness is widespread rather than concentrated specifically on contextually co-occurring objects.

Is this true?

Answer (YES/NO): NO